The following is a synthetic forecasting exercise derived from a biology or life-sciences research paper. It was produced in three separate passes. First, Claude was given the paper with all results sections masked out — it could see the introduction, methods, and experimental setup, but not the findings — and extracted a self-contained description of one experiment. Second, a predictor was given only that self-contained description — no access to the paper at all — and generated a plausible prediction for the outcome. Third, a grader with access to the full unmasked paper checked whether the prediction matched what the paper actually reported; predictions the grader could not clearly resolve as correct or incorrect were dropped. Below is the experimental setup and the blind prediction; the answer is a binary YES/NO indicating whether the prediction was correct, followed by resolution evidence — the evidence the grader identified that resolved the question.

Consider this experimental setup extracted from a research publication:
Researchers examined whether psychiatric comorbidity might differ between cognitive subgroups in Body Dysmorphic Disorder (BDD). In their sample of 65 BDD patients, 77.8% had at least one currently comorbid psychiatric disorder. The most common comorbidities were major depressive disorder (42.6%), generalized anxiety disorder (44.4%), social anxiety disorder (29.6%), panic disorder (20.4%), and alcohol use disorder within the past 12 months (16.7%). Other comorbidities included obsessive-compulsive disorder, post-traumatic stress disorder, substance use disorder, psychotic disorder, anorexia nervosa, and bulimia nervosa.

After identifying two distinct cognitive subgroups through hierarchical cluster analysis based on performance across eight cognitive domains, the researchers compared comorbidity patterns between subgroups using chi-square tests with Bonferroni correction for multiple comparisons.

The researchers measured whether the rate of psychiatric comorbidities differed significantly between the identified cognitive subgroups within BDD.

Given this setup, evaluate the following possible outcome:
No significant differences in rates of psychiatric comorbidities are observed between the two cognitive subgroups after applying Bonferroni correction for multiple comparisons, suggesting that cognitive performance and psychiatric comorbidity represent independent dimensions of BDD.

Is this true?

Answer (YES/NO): YES